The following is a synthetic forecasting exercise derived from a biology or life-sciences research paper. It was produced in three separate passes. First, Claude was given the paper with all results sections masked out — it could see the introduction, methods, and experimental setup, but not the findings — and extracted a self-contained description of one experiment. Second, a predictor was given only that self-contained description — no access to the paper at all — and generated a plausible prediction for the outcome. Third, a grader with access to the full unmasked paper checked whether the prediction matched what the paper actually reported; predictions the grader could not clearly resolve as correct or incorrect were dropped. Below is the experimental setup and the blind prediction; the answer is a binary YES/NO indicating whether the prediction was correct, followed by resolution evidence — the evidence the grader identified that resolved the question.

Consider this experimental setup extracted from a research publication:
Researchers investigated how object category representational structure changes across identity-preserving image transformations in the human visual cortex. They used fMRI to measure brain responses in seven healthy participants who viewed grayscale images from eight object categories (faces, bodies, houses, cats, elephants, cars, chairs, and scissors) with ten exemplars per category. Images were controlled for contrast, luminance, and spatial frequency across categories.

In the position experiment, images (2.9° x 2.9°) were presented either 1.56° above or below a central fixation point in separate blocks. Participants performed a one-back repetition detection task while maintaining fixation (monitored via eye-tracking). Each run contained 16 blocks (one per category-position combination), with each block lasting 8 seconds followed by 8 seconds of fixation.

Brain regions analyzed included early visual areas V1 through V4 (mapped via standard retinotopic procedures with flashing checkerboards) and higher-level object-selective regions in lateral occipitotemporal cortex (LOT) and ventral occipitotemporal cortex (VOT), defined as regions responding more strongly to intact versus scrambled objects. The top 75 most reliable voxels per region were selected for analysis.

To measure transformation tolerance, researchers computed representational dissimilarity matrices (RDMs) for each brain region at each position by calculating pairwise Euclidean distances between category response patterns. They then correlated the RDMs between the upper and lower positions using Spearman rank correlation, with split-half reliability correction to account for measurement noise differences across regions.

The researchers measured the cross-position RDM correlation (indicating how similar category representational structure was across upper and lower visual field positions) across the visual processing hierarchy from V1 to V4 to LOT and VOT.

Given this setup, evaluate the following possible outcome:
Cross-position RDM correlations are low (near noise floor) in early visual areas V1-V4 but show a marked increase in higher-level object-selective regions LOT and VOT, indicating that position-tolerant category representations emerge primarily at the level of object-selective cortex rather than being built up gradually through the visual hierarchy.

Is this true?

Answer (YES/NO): NO